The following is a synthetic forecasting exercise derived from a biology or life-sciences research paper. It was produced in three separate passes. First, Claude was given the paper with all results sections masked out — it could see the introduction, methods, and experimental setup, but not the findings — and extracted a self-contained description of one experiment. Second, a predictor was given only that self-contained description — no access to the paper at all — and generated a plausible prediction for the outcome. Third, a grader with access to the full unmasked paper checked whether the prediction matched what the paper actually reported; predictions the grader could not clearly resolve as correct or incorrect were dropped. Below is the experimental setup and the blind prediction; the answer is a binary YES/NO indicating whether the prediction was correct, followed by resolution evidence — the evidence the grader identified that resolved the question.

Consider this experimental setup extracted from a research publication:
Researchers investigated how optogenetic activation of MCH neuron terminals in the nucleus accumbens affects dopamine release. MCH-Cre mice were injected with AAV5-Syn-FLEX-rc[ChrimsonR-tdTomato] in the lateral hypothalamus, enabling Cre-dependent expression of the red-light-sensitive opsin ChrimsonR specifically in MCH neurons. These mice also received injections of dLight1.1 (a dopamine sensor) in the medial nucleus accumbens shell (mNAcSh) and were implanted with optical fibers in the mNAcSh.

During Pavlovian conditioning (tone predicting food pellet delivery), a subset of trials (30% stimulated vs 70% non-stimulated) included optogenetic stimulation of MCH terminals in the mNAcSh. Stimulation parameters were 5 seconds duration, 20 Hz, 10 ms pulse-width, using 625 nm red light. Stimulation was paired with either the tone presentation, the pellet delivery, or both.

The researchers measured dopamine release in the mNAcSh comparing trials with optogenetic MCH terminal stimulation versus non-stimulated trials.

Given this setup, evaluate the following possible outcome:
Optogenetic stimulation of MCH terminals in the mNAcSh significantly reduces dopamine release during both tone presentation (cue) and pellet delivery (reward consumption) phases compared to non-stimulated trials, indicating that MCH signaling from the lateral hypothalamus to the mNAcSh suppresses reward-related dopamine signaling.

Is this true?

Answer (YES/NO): NO